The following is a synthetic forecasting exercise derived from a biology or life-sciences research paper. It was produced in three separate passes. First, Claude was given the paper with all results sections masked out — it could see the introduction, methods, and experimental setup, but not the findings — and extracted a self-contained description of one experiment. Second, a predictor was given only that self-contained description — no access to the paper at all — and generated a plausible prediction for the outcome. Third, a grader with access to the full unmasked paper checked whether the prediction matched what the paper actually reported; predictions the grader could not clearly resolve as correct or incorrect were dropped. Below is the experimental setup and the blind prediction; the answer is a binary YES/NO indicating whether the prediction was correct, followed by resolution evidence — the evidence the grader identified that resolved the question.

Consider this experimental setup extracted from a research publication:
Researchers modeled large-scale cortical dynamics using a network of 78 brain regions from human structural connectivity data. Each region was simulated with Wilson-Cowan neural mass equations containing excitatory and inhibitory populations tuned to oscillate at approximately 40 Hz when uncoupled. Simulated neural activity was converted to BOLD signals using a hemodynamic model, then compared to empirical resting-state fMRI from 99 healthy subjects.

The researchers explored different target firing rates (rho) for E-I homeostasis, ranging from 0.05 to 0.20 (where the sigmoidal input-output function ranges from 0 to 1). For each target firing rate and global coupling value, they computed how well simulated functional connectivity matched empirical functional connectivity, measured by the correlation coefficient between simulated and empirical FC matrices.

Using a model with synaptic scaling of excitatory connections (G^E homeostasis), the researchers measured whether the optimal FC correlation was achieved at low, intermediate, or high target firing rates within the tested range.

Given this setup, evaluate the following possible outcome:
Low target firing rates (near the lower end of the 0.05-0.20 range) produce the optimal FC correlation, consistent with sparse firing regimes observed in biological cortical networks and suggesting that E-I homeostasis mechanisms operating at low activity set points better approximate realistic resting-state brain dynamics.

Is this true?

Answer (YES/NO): NO